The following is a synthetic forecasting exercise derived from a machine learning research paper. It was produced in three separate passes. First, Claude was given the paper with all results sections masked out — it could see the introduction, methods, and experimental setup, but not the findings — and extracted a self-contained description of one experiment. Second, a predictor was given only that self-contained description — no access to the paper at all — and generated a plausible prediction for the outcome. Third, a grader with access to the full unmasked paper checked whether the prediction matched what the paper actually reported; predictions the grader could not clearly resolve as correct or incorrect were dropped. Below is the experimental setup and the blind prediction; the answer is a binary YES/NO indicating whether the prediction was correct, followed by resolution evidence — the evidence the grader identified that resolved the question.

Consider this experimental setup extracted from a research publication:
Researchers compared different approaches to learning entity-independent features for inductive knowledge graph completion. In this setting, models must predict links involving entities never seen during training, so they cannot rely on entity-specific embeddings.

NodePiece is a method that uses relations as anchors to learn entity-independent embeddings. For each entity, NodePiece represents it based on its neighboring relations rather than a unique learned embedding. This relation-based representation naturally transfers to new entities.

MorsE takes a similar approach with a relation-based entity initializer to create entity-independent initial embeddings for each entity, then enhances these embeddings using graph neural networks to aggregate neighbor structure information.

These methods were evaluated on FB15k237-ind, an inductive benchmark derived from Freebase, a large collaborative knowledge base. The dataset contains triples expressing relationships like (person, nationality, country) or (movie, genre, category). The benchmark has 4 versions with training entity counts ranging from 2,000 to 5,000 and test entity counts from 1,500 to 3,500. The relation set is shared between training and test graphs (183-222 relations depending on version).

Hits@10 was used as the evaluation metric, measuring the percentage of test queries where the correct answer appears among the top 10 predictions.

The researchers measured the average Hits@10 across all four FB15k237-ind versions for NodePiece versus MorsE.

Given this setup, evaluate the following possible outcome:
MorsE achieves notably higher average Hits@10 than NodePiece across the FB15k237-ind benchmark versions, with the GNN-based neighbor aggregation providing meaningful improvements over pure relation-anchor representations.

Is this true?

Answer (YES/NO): NO